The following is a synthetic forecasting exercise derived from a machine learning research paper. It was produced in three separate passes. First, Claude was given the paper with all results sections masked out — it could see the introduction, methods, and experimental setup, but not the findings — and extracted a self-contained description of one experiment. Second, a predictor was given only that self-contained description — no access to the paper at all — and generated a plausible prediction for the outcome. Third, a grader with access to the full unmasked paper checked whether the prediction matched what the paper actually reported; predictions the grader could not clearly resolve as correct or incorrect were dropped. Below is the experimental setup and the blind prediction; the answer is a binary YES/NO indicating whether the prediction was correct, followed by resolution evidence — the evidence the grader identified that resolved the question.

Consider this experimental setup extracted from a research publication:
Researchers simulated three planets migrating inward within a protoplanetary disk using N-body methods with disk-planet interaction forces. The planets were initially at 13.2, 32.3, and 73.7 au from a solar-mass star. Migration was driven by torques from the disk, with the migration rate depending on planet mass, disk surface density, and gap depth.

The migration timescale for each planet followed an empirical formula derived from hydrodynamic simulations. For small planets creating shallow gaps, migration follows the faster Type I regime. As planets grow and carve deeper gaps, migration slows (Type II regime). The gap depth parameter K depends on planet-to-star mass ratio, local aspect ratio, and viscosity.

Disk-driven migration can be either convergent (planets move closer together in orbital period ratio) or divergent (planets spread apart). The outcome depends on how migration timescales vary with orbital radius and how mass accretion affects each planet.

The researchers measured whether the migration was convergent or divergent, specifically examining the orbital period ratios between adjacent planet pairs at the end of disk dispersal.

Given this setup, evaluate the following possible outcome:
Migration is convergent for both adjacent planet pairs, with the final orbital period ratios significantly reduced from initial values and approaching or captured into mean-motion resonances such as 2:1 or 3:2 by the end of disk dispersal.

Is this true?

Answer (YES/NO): YES